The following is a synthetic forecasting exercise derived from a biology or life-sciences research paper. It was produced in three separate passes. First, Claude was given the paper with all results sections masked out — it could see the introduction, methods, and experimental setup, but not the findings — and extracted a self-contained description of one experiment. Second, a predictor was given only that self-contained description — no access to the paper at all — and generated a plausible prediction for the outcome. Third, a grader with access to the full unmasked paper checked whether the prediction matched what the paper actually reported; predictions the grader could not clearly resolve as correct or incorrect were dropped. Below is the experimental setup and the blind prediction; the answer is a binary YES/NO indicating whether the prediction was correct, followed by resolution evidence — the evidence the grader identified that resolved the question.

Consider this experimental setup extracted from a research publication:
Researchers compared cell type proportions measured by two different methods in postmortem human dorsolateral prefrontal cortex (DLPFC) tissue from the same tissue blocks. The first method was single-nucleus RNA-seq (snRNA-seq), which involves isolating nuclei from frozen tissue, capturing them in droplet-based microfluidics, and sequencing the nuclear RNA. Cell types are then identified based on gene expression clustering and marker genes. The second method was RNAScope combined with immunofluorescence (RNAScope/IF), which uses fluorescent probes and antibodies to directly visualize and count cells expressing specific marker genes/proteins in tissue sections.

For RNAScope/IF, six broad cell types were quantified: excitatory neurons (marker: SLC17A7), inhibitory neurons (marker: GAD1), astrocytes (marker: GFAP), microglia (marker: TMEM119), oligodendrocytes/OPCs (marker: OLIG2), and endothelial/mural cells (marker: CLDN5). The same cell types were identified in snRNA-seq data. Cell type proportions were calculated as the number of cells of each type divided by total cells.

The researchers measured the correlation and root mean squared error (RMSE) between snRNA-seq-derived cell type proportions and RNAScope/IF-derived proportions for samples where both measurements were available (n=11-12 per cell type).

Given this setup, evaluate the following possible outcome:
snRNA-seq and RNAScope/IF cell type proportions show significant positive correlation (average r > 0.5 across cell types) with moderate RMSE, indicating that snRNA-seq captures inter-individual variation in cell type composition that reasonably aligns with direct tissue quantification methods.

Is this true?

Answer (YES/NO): NO